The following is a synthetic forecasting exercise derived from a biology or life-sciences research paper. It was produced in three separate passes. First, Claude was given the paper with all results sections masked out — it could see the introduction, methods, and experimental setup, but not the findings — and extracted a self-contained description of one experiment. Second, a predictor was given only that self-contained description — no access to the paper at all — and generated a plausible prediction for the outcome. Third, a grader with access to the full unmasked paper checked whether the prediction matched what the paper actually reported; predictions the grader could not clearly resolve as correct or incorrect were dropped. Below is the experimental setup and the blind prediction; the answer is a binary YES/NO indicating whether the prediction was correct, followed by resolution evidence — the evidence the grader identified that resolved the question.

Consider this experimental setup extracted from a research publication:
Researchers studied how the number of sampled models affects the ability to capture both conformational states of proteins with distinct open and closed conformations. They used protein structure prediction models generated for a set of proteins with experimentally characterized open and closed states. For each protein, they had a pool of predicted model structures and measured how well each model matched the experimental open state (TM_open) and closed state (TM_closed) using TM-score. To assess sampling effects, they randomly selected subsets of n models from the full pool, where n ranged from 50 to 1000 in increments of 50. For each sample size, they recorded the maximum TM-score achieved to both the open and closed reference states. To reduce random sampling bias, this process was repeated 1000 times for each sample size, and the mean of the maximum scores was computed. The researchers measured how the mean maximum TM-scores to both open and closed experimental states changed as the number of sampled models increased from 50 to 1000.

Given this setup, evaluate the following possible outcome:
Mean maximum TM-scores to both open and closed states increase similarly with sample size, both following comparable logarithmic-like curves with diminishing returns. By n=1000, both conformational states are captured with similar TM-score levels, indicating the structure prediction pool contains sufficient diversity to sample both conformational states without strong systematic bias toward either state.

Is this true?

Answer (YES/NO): NO